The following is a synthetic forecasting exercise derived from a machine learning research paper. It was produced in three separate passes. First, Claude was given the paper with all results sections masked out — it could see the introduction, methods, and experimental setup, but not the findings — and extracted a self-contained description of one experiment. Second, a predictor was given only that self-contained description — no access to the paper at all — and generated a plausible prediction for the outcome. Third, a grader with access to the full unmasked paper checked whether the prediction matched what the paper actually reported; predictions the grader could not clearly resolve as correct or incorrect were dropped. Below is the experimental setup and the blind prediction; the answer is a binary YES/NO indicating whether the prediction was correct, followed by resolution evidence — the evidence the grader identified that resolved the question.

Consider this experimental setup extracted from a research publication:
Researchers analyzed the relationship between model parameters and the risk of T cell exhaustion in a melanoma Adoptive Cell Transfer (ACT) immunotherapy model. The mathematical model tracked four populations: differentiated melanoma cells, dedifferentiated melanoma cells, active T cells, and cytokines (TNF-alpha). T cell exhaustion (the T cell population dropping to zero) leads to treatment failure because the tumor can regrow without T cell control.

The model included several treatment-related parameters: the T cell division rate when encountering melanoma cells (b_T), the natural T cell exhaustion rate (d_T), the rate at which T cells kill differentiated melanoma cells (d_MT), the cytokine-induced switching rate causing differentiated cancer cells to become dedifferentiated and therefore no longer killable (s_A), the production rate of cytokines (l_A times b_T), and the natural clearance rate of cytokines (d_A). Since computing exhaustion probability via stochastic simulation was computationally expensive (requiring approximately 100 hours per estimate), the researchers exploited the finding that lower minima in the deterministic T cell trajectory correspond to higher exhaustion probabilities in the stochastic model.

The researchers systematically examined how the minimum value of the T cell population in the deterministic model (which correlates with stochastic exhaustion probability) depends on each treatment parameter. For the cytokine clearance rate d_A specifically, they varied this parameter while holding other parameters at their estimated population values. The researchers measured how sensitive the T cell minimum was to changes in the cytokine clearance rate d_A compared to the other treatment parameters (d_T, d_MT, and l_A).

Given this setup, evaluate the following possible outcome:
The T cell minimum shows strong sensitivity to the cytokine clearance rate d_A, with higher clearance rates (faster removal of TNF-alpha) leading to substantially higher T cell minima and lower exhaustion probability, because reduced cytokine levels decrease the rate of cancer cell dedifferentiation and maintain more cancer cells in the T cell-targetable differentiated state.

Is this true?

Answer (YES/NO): NO